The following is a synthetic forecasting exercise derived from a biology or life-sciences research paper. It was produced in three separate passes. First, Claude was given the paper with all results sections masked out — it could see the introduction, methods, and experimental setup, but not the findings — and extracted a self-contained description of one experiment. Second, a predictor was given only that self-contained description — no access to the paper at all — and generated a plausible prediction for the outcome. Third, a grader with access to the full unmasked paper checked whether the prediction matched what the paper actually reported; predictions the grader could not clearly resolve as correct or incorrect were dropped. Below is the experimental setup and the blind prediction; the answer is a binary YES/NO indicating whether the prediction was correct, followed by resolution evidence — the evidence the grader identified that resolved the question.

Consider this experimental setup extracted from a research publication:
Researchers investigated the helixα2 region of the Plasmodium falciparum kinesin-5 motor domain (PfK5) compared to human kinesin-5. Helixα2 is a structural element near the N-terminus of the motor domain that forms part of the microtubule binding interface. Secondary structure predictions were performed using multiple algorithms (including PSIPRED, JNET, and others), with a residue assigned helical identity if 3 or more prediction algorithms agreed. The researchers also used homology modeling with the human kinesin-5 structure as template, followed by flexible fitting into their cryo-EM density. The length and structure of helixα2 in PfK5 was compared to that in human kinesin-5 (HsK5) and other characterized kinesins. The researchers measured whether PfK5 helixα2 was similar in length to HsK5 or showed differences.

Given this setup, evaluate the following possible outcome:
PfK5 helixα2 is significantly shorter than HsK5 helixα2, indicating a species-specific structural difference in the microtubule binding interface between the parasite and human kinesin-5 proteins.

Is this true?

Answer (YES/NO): NO